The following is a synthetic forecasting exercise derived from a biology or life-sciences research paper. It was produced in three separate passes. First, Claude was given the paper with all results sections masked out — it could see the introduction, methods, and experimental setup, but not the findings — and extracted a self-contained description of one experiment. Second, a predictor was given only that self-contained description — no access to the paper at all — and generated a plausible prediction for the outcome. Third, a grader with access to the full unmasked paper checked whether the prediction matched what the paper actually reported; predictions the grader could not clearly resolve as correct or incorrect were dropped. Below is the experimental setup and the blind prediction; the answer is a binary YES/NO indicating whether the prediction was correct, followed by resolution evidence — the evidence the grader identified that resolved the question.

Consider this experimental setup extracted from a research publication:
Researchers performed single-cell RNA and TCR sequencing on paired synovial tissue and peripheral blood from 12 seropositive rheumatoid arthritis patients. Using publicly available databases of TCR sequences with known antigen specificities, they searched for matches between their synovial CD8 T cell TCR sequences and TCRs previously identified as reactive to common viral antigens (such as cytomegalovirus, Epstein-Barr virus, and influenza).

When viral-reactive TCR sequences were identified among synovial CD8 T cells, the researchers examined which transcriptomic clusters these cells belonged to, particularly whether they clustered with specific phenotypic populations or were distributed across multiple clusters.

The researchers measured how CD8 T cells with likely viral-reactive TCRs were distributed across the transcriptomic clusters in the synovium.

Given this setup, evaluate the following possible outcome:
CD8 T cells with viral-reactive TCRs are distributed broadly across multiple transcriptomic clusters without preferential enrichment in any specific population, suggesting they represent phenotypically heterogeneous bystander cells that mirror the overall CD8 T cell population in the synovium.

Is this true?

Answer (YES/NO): YES